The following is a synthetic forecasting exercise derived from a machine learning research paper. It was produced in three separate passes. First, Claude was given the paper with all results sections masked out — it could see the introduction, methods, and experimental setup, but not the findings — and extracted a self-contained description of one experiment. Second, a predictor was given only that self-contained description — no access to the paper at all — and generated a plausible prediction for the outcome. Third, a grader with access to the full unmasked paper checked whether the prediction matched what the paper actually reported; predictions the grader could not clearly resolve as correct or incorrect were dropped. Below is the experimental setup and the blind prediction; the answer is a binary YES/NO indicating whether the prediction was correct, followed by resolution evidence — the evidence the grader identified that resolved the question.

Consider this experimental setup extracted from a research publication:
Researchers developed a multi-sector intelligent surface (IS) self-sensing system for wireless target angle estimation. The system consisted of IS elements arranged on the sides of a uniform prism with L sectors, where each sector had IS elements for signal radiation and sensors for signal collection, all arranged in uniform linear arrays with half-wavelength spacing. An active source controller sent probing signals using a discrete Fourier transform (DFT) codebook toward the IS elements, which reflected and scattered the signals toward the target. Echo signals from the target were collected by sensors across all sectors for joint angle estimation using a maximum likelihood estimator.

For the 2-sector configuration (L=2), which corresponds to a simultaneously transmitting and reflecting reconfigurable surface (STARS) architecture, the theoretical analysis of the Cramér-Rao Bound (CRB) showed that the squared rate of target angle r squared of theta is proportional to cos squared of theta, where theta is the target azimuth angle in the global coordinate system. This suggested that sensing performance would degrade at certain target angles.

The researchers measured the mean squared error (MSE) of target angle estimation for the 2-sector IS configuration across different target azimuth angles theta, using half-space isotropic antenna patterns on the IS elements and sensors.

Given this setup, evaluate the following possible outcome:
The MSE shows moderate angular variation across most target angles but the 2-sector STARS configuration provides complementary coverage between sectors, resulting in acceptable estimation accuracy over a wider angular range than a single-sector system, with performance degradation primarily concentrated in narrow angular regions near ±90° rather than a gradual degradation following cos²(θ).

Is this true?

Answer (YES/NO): NO